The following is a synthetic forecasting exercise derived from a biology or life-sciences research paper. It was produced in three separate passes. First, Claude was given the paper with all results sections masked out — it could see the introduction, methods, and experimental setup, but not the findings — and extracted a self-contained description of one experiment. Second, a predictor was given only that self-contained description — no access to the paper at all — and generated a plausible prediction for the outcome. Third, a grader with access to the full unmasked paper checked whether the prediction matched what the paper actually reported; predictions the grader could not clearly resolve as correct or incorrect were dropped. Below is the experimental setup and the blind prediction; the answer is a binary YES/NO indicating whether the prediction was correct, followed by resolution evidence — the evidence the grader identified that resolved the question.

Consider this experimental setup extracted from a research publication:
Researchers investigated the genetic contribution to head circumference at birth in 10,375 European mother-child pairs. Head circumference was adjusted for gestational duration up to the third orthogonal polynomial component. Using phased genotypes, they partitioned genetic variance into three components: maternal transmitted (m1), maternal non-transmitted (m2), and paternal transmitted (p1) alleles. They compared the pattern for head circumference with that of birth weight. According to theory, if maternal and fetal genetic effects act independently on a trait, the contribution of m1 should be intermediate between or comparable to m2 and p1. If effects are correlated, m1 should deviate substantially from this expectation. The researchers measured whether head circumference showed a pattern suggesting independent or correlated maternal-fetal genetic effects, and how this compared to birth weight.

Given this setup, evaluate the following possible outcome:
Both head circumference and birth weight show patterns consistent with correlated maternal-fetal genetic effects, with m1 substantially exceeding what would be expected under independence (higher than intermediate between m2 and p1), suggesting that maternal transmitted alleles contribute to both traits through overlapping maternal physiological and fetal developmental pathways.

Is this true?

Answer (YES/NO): NO